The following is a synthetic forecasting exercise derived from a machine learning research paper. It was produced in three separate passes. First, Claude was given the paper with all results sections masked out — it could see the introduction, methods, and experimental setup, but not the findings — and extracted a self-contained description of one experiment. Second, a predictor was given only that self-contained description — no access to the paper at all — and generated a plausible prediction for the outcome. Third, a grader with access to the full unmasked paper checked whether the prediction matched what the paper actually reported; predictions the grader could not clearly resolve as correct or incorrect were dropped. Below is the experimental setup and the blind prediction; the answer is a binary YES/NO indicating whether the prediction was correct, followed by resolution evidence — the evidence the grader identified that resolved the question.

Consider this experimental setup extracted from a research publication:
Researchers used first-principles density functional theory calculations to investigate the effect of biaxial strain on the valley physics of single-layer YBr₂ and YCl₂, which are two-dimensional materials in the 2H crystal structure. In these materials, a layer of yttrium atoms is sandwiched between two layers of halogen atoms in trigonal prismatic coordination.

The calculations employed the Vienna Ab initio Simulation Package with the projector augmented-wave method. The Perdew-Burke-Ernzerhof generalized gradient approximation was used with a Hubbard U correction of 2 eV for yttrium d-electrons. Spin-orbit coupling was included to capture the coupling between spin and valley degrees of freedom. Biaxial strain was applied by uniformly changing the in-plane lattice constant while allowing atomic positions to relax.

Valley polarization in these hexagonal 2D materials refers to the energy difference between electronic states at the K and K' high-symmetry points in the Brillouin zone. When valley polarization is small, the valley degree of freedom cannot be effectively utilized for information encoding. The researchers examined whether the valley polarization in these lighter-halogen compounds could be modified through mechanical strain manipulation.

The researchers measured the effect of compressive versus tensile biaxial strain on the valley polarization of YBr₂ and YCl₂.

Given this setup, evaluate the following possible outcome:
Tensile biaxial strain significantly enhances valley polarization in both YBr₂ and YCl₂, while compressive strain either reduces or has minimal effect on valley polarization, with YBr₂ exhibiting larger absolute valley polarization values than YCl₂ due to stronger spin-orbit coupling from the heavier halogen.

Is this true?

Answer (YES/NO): YES